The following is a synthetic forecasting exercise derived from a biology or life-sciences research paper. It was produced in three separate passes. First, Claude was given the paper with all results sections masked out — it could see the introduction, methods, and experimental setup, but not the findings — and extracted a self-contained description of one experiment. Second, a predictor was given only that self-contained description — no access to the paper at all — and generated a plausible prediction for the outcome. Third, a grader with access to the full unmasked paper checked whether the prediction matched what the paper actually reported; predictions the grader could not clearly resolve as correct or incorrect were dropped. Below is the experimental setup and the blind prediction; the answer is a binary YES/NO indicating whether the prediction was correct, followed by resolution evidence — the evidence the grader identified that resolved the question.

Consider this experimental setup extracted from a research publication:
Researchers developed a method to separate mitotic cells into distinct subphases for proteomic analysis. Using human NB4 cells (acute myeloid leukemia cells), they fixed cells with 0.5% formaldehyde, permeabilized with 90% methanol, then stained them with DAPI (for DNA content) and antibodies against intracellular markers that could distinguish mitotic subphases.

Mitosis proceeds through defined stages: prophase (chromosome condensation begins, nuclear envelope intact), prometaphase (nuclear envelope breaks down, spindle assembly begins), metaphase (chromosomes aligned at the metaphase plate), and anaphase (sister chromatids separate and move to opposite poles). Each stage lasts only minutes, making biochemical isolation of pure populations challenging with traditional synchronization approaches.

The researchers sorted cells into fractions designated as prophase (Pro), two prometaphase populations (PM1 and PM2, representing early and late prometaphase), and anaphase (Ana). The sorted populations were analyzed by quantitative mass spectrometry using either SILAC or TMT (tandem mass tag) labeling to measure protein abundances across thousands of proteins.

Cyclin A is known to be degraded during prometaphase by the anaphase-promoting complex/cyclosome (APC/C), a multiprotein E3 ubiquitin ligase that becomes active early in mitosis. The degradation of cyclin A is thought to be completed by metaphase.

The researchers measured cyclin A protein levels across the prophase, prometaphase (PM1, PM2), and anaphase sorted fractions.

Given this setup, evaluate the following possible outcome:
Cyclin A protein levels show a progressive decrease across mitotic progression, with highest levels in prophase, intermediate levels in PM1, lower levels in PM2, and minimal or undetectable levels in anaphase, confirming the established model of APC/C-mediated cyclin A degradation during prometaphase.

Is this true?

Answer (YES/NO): NO